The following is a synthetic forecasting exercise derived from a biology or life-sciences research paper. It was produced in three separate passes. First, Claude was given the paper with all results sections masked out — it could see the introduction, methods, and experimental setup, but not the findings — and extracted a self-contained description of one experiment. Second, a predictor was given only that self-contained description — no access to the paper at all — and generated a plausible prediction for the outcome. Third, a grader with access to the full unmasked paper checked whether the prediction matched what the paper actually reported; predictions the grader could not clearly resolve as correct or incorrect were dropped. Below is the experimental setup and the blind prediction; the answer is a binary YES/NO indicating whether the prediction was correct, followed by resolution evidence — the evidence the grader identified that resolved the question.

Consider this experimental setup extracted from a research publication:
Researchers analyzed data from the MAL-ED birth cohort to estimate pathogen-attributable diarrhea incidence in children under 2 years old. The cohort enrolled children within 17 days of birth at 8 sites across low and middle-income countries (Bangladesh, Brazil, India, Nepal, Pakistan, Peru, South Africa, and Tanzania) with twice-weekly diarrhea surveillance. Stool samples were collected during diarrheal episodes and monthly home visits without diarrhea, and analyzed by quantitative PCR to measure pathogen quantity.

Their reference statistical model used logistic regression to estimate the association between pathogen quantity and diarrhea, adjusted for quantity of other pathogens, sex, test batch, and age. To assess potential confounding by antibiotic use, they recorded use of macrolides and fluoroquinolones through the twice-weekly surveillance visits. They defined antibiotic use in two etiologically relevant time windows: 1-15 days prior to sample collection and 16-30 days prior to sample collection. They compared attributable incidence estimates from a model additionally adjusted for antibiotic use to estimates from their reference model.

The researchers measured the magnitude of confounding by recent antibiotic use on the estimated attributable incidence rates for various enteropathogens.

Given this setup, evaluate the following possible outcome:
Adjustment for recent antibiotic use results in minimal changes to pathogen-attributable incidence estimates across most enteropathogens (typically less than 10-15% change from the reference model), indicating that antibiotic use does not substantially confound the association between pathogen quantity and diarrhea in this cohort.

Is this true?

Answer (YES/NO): YES